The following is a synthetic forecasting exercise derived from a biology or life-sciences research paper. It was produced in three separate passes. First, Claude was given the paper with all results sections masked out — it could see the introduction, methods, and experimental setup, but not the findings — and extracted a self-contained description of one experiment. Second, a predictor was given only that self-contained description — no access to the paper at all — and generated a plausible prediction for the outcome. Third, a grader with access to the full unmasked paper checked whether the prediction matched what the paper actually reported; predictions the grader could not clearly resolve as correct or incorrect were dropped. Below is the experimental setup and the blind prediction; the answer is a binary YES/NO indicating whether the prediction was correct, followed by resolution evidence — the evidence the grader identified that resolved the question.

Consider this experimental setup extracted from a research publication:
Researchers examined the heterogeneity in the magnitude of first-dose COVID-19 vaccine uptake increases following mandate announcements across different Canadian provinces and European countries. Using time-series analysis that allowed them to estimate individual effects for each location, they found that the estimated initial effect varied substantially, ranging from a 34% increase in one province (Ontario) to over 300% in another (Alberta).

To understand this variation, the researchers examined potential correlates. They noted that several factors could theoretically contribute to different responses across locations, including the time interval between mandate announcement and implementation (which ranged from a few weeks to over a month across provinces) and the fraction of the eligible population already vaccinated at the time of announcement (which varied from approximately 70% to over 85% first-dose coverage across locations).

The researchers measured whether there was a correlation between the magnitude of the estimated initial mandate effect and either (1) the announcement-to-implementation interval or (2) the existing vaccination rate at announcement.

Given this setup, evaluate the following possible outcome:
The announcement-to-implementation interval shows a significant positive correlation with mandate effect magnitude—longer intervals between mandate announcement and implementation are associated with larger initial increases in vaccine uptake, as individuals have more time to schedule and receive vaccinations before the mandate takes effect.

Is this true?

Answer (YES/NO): NO